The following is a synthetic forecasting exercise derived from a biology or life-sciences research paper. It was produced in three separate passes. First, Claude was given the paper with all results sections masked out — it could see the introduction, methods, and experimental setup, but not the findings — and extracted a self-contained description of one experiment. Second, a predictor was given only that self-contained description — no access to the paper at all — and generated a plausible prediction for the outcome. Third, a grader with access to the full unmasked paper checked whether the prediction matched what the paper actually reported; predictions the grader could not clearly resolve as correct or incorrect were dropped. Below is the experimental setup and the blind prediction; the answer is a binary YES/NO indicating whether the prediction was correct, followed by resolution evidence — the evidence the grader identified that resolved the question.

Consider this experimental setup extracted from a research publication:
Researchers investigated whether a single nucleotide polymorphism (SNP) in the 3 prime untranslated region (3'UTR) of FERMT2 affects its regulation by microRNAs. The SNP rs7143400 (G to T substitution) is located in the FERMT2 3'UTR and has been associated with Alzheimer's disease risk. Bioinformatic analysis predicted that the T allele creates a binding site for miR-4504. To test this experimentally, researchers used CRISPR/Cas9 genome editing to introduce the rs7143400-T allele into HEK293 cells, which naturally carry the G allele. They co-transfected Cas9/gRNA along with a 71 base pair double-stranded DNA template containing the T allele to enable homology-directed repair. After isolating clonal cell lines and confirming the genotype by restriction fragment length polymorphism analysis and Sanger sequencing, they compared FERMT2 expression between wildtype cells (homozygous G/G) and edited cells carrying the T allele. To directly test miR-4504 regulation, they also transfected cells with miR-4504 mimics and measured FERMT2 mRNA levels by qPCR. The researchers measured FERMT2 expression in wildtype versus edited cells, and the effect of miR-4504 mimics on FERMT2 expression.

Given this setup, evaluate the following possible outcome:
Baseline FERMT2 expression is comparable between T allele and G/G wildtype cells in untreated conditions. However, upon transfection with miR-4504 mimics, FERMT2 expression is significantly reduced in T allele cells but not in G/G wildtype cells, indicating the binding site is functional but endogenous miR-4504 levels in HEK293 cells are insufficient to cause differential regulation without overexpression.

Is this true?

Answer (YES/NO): YES